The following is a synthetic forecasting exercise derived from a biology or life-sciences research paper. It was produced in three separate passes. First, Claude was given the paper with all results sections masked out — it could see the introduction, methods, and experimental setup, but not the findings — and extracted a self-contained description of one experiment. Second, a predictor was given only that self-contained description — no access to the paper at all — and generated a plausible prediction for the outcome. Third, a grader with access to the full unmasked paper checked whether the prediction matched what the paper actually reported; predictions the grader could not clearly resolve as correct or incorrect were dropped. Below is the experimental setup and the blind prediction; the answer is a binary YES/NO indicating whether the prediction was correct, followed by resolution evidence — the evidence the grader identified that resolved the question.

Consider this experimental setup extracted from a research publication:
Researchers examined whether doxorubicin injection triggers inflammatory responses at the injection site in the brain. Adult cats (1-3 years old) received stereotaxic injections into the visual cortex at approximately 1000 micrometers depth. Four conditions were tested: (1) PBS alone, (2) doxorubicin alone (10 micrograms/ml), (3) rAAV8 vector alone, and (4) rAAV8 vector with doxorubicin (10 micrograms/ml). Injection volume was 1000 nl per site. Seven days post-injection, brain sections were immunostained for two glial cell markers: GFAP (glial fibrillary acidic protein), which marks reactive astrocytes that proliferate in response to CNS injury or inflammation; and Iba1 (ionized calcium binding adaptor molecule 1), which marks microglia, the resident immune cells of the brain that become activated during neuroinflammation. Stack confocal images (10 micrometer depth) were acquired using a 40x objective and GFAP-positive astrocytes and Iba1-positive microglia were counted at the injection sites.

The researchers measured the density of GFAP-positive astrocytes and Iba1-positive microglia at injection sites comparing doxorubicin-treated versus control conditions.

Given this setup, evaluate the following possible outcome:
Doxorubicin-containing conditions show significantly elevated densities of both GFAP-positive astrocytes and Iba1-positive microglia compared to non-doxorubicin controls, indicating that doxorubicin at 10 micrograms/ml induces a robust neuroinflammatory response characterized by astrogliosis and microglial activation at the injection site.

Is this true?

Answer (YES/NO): NO